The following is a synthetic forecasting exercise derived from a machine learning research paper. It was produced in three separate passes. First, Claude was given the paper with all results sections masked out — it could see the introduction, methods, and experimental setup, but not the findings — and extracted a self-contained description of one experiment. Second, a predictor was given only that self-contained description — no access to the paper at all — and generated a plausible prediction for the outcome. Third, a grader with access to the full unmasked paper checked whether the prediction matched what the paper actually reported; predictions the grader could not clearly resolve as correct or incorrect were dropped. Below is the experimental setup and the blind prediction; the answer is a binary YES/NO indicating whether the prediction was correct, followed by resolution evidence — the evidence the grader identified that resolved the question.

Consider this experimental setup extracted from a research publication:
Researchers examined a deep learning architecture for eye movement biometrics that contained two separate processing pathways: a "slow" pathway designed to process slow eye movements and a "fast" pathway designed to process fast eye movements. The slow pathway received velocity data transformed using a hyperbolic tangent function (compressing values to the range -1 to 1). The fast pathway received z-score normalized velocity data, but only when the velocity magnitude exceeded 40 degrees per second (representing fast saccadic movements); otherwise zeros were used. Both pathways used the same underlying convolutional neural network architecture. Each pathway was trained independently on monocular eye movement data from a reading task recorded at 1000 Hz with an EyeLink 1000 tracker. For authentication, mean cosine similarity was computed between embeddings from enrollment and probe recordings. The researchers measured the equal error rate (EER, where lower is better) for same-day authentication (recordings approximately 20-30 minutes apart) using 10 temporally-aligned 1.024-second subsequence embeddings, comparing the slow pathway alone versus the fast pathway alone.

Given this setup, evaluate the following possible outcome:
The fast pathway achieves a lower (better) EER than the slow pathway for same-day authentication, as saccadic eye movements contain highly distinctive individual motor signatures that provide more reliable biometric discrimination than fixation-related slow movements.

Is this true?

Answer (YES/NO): NO